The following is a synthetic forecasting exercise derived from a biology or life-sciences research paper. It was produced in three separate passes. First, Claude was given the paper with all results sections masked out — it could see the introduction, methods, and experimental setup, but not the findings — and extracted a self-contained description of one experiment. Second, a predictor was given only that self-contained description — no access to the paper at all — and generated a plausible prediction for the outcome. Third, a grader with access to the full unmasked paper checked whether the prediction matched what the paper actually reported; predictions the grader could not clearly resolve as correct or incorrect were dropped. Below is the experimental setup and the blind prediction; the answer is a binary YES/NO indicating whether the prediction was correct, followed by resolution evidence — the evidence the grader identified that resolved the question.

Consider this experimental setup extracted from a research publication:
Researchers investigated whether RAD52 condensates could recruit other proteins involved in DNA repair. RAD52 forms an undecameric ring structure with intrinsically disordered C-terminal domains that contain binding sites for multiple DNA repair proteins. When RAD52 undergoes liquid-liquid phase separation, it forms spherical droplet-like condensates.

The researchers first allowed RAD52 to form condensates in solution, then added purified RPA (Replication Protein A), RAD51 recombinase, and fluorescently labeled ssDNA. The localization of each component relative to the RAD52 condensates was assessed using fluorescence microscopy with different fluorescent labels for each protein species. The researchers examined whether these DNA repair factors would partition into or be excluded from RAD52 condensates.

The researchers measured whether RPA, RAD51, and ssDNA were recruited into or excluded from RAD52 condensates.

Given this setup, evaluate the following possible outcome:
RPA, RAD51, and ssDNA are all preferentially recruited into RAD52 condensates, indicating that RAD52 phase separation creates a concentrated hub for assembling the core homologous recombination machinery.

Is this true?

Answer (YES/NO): YES